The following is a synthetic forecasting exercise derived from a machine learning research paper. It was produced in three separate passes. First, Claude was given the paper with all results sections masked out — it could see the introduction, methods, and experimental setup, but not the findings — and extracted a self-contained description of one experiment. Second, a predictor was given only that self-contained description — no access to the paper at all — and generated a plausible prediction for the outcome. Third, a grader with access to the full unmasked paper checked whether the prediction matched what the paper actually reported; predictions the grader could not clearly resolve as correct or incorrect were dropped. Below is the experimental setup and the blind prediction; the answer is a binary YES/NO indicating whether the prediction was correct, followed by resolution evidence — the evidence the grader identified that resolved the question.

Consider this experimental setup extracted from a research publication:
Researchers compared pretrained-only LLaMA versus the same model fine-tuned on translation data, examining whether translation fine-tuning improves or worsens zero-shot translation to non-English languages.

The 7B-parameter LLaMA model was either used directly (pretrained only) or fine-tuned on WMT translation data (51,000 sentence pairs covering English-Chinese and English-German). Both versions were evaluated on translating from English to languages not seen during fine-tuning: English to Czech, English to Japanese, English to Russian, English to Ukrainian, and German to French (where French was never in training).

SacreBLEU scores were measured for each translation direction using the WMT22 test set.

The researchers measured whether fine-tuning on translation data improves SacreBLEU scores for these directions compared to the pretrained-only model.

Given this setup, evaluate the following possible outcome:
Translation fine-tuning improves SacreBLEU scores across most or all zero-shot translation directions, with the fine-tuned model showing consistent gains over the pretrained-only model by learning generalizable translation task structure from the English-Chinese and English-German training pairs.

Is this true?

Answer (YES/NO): YES